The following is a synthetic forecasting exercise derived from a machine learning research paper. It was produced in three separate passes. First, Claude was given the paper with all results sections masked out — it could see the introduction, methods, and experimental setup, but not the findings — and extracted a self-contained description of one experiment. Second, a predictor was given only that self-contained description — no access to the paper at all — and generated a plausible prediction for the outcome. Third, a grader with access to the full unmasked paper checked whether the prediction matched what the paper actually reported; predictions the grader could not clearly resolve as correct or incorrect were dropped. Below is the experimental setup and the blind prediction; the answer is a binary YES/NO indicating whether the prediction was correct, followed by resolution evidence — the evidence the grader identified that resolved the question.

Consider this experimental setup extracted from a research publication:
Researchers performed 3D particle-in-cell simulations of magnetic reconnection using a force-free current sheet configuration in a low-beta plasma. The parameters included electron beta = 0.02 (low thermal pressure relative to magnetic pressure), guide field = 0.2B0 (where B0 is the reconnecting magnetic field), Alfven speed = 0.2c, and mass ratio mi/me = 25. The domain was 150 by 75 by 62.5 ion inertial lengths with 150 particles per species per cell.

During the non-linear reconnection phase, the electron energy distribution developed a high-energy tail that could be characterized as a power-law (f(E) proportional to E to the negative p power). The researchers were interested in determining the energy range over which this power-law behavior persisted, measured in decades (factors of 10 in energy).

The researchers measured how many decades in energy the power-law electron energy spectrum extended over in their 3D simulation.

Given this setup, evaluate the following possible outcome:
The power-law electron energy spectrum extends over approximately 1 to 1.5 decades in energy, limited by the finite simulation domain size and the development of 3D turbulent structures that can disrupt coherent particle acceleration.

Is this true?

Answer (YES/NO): YES